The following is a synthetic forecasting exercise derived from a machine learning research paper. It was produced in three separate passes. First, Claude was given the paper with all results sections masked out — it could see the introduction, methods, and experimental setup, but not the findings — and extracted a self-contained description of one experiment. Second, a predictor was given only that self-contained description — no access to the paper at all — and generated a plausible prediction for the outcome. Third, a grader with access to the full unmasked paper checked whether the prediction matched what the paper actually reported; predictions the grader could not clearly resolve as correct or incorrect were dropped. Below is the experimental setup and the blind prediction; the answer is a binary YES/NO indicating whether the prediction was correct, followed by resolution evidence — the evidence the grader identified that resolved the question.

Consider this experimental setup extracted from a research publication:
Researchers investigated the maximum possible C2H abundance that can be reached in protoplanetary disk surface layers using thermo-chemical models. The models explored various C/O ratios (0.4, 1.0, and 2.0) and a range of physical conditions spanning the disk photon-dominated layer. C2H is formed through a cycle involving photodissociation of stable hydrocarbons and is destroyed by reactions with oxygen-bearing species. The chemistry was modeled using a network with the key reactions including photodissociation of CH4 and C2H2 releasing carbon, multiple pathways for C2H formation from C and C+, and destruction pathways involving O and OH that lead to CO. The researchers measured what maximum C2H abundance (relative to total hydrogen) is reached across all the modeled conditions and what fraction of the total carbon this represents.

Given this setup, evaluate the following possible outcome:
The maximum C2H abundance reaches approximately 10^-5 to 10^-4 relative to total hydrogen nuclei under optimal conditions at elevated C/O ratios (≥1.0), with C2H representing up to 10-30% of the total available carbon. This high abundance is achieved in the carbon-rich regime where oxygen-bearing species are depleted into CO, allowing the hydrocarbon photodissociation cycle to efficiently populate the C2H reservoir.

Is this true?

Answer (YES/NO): NO